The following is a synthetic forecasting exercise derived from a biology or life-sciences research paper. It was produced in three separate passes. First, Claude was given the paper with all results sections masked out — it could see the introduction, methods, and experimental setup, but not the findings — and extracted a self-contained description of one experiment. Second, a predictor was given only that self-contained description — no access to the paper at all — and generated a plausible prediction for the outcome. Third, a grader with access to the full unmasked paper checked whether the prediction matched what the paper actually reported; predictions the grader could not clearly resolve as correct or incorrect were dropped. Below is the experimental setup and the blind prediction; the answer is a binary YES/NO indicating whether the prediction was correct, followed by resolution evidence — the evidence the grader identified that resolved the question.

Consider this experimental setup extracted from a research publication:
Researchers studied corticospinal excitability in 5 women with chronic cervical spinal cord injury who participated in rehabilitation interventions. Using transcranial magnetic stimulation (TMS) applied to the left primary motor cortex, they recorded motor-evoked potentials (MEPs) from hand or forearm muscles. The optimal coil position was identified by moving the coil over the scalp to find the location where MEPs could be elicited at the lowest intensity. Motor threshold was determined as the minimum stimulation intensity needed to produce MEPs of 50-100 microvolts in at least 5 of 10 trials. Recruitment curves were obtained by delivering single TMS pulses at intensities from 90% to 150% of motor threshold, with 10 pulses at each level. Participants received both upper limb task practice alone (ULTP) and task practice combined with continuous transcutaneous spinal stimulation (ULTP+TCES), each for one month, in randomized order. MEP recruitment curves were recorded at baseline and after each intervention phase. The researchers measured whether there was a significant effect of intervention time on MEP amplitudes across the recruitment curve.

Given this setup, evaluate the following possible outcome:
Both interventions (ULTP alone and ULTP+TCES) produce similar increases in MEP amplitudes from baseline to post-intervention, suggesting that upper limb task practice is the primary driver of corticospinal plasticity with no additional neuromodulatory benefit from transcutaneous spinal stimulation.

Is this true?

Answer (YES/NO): NO